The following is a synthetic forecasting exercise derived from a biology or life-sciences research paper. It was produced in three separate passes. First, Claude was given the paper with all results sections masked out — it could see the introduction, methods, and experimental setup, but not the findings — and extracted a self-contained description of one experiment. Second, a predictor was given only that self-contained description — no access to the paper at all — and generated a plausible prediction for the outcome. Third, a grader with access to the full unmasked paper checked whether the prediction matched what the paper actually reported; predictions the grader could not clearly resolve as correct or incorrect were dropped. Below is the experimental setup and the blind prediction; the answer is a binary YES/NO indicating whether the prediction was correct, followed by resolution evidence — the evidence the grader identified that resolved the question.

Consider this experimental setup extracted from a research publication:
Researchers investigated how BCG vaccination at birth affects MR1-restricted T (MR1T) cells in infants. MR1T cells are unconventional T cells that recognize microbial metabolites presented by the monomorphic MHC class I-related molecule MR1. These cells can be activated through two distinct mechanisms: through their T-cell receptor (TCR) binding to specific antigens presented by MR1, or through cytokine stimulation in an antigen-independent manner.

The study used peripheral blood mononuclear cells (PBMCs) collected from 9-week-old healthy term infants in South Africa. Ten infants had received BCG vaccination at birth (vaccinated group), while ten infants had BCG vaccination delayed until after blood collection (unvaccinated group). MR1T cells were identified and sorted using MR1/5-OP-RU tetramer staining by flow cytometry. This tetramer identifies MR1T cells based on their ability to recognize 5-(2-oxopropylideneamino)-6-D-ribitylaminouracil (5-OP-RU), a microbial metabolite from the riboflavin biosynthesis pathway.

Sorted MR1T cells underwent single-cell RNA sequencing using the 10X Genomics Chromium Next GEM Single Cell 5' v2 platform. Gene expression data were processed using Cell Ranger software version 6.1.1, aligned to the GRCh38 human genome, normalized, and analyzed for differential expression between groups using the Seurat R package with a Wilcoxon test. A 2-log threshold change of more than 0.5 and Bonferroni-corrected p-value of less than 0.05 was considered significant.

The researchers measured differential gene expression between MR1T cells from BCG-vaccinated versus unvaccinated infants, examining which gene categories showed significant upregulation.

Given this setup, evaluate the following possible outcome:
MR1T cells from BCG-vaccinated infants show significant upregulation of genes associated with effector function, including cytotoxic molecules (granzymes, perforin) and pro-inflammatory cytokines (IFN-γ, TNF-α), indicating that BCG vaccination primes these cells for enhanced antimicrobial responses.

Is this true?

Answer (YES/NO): NO